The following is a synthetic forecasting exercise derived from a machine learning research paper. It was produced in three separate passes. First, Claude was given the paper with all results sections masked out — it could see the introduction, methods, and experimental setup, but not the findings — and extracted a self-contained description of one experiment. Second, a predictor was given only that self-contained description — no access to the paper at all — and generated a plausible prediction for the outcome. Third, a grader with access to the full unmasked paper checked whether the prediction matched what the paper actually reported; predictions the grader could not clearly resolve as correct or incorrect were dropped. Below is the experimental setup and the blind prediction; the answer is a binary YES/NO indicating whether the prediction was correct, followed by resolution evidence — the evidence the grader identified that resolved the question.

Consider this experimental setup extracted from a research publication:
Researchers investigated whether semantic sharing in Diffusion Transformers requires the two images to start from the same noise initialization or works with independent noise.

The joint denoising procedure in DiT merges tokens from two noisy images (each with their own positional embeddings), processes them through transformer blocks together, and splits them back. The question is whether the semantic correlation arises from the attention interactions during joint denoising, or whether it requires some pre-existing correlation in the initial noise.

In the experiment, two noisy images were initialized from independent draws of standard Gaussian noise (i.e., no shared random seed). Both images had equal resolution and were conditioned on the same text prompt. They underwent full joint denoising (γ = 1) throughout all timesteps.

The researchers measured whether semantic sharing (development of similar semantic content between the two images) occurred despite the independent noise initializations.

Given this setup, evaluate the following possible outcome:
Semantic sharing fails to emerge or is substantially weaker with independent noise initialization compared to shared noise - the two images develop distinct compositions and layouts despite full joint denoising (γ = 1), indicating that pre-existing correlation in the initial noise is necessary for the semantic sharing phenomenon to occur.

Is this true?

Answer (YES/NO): NO